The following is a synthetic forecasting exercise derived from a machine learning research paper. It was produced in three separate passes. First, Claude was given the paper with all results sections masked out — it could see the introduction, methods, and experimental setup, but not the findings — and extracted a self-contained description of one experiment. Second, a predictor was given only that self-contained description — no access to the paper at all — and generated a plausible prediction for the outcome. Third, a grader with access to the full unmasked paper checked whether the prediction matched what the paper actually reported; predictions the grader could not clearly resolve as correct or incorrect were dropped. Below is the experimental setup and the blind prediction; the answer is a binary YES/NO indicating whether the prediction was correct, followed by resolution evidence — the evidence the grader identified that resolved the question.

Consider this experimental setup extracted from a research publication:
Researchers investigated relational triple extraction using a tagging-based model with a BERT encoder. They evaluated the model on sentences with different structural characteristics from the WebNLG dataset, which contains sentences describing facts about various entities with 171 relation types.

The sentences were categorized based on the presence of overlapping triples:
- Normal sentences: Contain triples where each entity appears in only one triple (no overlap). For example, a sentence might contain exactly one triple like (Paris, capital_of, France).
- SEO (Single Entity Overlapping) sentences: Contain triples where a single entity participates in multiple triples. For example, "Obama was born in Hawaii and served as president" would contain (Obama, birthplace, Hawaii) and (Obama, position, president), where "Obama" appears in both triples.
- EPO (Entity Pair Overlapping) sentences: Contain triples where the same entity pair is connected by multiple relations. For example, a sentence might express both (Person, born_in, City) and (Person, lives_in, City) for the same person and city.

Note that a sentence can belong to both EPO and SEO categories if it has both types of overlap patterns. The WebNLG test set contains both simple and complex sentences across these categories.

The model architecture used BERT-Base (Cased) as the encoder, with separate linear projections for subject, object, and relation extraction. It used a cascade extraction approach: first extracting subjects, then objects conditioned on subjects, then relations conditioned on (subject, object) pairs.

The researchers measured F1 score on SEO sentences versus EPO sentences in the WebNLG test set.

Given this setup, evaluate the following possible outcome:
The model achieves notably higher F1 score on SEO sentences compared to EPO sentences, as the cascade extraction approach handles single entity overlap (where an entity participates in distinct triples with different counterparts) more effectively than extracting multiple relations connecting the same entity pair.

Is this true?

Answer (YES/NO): NO